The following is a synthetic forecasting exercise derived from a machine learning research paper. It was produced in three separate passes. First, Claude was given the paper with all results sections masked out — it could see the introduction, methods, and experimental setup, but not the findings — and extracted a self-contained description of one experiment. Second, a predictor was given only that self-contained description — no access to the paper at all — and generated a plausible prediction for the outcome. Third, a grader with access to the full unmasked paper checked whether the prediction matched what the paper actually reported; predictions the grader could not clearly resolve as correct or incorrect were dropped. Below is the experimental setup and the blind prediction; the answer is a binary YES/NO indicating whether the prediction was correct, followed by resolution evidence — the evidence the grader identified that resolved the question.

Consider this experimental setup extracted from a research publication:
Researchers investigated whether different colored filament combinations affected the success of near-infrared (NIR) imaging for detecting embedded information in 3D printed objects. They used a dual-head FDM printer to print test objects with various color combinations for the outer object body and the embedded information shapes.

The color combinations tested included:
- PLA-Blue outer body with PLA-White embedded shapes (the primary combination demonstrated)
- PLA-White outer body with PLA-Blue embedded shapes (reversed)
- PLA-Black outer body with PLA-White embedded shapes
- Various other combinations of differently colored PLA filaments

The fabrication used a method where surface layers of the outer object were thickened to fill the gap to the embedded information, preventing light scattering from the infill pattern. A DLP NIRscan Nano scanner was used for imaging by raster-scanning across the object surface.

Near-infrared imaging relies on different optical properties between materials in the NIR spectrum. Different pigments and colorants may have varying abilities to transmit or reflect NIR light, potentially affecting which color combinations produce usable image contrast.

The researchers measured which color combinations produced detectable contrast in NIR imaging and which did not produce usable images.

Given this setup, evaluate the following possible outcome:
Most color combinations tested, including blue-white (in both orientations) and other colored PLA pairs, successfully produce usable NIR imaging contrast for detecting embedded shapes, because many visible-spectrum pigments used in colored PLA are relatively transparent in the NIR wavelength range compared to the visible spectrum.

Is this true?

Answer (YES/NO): NO